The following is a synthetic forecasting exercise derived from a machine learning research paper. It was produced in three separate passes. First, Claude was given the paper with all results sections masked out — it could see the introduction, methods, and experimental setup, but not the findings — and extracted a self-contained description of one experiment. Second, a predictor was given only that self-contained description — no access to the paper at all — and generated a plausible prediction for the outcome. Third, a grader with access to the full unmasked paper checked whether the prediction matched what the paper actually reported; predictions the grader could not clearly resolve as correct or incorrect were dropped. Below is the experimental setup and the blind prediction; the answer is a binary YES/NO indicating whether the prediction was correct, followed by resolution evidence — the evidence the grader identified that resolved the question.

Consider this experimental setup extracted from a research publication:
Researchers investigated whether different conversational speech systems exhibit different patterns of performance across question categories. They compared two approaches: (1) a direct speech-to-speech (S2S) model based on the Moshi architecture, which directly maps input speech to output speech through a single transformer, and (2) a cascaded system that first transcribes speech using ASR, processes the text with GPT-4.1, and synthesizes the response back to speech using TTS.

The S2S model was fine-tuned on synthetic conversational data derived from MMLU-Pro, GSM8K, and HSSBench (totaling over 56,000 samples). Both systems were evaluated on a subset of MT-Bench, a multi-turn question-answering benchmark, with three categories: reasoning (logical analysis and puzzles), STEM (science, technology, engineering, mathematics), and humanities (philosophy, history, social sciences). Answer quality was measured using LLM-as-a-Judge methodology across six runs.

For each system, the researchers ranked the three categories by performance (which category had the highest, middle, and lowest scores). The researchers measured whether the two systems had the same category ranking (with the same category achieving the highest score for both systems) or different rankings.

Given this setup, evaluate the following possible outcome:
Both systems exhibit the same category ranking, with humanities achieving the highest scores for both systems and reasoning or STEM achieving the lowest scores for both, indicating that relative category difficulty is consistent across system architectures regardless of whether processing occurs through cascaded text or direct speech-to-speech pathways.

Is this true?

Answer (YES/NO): NO